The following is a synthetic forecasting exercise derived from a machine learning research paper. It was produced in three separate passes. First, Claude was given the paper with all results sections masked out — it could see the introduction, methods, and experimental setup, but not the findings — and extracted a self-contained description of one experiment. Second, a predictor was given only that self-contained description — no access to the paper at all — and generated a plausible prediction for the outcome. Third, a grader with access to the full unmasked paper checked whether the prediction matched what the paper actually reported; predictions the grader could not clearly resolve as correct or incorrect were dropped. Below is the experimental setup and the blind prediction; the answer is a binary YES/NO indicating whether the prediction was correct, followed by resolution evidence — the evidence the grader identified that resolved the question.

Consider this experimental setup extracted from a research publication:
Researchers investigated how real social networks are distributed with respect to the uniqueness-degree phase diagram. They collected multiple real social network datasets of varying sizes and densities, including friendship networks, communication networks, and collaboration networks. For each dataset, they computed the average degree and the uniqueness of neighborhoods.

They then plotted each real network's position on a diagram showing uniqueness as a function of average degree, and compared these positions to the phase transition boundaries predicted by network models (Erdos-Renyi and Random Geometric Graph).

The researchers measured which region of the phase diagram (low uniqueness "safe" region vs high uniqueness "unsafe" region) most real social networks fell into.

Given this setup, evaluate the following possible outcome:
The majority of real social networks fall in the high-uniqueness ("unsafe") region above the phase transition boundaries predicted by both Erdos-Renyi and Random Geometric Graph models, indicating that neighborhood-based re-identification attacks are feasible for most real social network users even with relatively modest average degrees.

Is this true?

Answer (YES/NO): NO